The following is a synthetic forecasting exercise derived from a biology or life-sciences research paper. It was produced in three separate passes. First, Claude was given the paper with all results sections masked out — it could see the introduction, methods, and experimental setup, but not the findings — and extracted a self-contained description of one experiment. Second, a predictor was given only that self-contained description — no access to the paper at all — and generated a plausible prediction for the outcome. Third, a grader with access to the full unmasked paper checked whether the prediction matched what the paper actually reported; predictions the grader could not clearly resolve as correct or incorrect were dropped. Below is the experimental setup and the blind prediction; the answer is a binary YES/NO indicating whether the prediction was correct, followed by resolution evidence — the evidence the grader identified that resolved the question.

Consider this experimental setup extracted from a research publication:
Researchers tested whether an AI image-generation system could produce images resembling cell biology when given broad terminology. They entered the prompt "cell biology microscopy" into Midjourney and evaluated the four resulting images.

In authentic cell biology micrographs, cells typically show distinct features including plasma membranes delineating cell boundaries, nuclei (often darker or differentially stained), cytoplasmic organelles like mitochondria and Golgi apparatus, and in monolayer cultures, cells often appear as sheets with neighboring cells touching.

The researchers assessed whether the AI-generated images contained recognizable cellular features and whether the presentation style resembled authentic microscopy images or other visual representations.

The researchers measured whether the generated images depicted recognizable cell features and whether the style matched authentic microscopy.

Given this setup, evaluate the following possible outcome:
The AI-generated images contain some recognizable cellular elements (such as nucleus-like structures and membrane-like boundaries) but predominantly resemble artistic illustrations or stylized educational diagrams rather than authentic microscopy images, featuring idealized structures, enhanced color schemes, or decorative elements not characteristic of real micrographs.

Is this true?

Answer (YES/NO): YES